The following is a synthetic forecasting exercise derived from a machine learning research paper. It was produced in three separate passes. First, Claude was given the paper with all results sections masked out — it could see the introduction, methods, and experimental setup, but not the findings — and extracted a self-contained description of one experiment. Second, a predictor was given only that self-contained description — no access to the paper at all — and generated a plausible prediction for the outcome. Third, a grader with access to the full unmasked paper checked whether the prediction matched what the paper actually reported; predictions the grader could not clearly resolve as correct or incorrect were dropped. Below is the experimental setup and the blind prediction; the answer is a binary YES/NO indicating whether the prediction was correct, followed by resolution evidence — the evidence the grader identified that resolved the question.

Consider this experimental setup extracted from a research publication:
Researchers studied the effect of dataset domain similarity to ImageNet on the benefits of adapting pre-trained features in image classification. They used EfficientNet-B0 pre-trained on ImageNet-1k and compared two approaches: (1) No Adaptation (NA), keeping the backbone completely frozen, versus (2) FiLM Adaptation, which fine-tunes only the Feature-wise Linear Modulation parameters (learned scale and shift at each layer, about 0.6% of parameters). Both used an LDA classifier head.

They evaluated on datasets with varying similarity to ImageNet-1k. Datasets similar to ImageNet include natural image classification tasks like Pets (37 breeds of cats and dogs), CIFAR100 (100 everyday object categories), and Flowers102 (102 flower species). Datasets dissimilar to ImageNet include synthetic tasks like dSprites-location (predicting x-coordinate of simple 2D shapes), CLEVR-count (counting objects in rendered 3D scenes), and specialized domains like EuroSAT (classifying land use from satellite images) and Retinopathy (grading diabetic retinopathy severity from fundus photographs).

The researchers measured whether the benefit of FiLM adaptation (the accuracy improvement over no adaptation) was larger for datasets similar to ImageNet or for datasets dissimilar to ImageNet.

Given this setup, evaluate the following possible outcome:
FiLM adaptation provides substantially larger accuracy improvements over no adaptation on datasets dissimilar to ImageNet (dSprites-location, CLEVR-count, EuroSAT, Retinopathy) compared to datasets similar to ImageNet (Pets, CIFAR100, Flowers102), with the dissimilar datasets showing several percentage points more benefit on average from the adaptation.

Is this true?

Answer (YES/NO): YES